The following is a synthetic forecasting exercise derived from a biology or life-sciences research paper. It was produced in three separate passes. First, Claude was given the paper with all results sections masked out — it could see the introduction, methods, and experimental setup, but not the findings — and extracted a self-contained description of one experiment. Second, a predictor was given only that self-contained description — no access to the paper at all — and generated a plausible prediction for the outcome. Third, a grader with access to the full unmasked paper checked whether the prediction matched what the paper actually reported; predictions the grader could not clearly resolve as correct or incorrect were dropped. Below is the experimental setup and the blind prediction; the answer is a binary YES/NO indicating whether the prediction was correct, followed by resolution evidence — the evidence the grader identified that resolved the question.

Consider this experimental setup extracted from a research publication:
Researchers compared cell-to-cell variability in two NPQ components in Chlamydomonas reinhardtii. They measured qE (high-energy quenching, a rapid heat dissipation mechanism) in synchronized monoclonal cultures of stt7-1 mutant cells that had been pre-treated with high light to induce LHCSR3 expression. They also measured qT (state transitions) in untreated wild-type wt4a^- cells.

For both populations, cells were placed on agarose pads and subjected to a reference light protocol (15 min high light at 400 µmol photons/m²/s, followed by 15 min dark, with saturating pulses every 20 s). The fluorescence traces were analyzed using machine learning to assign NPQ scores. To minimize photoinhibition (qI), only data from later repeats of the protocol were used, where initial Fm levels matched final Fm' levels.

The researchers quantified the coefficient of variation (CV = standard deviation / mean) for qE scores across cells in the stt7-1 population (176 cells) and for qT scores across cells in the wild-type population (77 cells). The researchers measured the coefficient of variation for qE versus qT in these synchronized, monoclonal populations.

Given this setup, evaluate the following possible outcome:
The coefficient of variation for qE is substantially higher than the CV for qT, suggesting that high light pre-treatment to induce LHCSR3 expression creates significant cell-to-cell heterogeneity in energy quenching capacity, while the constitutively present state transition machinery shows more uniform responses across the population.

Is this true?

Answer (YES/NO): YES